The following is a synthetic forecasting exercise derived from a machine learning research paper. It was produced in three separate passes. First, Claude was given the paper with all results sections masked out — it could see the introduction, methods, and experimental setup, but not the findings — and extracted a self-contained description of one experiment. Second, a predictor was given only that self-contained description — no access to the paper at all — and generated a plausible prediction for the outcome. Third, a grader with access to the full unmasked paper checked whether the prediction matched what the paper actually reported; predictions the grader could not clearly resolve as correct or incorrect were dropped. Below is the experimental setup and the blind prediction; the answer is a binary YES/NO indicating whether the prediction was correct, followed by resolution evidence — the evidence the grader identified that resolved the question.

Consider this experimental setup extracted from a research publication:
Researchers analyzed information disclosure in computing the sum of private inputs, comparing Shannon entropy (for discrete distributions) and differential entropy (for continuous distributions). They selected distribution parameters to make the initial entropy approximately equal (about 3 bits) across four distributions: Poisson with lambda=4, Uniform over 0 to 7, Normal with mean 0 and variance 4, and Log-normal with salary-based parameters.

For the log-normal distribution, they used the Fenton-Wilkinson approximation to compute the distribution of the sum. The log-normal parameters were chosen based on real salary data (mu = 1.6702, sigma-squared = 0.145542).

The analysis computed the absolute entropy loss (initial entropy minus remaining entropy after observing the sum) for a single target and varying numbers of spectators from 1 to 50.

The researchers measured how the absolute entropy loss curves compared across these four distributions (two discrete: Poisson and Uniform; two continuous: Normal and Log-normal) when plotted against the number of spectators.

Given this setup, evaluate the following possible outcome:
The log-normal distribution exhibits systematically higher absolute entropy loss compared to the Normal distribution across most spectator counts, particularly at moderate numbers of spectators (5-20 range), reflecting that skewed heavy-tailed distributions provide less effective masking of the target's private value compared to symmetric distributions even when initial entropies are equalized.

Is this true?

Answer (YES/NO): NO